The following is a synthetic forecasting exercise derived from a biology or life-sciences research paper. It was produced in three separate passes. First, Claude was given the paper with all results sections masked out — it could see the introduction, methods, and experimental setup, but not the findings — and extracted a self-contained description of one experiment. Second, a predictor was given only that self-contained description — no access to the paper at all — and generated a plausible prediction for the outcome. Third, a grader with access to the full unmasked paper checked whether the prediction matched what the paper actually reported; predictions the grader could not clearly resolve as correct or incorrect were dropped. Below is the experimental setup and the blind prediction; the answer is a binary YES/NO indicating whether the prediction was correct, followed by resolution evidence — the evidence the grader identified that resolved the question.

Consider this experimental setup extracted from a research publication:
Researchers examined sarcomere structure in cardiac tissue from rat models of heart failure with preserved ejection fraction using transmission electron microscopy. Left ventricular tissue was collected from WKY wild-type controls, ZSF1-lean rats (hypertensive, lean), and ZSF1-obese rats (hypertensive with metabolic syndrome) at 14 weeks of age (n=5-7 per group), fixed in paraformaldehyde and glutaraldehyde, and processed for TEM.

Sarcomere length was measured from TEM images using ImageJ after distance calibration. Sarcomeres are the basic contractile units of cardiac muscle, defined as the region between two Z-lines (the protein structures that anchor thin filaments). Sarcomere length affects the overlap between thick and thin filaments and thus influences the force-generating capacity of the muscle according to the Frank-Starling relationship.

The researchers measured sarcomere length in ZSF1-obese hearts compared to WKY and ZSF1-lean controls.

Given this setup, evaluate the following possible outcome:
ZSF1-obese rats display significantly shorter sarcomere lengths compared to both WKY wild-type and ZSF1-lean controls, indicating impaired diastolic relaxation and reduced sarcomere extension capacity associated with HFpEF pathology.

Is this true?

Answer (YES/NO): NO